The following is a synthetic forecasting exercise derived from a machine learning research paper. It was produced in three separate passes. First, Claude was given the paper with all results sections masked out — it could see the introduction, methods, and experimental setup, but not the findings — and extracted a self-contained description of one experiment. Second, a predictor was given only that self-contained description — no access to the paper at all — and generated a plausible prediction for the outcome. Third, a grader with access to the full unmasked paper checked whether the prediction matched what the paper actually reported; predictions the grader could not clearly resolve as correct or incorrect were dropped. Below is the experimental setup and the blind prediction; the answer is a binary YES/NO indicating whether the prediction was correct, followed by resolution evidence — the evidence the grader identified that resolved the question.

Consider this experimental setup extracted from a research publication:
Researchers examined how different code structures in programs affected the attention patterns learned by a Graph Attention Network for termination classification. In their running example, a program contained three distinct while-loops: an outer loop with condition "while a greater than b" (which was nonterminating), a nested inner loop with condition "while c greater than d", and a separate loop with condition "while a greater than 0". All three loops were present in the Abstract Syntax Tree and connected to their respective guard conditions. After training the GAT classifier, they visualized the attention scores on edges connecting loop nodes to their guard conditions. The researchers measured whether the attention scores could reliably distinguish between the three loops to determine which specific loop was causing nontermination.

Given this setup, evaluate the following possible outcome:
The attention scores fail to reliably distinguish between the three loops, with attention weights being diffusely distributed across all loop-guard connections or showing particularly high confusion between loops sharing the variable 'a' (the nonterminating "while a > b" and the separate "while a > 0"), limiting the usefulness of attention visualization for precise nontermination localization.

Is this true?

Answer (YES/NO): NO